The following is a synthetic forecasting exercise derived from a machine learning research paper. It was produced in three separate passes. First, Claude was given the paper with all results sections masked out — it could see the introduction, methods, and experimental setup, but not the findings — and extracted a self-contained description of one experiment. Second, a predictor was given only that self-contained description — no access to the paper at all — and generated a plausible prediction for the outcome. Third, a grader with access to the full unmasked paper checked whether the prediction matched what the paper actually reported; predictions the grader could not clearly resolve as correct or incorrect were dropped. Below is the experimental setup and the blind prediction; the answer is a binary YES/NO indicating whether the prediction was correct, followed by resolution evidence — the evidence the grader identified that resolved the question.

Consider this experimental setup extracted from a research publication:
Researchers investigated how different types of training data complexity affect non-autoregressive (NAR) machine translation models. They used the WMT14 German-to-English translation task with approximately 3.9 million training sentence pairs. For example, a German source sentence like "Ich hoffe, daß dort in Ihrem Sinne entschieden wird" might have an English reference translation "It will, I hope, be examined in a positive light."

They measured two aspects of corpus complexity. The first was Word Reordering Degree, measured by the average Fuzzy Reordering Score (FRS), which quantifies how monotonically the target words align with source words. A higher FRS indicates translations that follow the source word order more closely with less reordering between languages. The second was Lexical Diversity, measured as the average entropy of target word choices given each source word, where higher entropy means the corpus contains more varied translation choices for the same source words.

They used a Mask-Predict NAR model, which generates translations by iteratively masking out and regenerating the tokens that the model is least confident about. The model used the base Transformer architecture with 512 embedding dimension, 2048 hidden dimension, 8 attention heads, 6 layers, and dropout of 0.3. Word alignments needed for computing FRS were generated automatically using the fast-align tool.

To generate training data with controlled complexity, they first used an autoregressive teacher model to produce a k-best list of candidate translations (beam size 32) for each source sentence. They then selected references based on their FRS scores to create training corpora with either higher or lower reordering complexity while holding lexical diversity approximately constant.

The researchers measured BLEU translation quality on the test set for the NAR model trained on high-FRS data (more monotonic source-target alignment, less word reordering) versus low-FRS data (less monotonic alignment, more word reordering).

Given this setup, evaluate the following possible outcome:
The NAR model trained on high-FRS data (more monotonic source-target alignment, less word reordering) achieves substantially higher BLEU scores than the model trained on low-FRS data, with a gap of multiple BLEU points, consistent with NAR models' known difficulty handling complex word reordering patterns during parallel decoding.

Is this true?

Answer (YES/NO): NO